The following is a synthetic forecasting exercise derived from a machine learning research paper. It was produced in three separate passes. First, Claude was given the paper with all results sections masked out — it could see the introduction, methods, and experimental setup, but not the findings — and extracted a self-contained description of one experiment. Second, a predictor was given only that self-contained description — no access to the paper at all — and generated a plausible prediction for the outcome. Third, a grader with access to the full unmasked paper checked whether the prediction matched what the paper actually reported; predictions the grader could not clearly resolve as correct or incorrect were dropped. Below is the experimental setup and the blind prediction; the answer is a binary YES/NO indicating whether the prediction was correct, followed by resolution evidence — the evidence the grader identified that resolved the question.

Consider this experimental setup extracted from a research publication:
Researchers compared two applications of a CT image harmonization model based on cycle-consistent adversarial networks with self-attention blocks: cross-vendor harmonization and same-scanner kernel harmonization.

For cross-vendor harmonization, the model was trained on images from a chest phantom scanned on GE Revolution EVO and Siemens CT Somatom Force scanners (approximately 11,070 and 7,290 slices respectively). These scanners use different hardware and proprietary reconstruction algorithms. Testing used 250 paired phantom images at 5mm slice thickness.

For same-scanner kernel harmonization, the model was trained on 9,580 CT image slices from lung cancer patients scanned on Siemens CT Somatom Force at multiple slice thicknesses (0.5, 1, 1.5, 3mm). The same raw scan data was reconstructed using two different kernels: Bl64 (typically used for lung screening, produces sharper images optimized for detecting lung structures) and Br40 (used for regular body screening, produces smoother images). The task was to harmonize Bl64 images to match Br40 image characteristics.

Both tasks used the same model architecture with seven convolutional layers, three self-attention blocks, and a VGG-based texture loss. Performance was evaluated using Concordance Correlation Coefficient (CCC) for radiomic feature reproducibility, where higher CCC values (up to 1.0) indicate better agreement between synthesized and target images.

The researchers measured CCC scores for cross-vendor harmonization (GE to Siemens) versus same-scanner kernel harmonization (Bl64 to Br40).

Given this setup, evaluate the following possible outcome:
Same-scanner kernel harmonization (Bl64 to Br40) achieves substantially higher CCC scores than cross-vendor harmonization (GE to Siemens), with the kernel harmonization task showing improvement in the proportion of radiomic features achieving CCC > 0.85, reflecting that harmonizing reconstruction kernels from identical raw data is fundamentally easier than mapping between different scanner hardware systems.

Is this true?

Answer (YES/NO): NO